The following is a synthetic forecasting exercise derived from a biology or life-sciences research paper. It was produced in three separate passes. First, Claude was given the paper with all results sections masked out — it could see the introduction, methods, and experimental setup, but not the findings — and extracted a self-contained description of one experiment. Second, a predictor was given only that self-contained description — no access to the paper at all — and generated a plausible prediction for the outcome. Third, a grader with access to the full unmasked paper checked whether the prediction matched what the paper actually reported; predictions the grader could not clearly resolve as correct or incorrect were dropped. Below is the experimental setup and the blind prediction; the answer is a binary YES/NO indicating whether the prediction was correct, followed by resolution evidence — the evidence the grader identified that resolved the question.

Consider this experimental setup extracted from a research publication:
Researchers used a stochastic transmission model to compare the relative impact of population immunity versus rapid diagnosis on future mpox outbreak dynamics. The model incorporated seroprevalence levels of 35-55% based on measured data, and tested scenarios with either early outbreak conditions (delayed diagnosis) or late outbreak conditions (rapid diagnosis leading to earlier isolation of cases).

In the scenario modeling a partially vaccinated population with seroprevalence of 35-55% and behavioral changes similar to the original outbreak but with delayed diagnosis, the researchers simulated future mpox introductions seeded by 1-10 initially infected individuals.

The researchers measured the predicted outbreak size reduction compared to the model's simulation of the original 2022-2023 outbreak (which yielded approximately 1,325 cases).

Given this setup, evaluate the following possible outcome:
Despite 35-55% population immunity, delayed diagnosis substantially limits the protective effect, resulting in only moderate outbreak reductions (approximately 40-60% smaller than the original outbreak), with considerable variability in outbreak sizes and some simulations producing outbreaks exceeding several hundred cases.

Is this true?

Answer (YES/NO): NO